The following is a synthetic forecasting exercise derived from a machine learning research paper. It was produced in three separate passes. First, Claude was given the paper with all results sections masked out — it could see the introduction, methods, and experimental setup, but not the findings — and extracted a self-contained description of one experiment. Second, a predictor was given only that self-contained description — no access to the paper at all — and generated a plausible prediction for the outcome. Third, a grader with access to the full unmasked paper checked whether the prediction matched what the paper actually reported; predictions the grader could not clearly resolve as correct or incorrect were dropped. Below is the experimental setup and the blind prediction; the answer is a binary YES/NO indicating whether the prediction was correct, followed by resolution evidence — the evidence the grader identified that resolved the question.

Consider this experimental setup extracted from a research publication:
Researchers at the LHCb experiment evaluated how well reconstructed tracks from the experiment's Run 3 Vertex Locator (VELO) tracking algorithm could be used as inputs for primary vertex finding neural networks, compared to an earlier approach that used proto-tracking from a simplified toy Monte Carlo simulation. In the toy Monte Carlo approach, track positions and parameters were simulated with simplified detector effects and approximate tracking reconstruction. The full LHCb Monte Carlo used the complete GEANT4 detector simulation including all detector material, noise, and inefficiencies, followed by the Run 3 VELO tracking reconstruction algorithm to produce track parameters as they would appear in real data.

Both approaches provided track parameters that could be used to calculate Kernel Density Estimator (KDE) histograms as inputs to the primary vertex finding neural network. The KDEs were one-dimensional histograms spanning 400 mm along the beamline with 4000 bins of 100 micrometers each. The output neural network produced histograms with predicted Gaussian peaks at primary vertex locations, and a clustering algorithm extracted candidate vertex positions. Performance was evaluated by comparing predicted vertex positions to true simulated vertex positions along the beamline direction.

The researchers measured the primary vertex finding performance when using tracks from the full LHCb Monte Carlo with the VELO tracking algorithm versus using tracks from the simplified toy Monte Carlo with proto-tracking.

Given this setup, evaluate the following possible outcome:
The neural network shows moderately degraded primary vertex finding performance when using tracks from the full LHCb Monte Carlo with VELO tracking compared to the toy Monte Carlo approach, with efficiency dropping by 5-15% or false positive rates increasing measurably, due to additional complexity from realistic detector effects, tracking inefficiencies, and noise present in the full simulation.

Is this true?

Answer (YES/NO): NO